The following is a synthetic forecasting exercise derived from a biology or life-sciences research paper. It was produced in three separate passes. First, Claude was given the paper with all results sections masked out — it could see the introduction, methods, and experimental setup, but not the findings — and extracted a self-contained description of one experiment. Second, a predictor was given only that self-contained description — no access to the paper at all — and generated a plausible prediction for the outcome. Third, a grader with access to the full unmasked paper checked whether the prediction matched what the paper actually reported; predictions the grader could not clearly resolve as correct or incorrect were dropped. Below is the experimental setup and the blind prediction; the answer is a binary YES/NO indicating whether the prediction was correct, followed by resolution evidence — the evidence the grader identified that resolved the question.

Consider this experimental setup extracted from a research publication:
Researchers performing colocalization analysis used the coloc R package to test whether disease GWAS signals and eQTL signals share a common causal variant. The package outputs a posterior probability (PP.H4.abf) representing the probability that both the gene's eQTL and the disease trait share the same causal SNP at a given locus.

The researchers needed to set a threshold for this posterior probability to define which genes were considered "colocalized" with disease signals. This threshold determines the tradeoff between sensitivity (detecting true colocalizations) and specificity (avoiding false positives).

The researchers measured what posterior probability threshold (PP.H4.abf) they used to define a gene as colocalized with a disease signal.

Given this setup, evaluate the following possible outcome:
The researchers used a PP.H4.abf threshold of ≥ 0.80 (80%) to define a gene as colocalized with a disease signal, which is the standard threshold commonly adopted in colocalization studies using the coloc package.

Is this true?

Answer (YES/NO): NO